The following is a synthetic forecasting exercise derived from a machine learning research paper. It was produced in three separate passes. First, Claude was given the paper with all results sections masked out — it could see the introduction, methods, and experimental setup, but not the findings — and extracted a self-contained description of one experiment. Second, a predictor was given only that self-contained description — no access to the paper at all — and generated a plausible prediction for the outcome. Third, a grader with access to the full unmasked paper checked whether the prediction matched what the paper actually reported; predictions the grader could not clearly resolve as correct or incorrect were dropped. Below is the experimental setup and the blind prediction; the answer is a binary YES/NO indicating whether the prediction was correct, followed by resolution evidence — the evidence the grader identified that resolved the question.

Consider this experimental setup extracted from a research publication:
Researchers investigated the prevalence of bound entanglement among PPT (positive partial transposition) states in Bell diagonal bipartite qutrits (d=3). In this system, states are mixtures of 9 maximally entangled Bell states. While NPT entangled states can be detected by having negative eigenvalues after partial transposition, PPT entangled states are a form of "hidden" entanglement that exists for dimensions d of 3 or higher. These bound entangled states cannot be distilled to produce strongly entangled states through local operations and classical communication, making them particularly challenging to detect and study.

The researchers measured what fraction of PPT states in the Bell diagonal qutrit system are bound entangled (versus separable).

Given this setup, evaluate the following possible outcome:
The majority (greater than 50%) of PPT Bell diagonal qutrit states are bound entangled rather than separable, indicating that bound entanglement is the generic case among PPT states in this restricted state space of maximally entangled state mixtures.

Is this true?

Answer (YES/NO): NO